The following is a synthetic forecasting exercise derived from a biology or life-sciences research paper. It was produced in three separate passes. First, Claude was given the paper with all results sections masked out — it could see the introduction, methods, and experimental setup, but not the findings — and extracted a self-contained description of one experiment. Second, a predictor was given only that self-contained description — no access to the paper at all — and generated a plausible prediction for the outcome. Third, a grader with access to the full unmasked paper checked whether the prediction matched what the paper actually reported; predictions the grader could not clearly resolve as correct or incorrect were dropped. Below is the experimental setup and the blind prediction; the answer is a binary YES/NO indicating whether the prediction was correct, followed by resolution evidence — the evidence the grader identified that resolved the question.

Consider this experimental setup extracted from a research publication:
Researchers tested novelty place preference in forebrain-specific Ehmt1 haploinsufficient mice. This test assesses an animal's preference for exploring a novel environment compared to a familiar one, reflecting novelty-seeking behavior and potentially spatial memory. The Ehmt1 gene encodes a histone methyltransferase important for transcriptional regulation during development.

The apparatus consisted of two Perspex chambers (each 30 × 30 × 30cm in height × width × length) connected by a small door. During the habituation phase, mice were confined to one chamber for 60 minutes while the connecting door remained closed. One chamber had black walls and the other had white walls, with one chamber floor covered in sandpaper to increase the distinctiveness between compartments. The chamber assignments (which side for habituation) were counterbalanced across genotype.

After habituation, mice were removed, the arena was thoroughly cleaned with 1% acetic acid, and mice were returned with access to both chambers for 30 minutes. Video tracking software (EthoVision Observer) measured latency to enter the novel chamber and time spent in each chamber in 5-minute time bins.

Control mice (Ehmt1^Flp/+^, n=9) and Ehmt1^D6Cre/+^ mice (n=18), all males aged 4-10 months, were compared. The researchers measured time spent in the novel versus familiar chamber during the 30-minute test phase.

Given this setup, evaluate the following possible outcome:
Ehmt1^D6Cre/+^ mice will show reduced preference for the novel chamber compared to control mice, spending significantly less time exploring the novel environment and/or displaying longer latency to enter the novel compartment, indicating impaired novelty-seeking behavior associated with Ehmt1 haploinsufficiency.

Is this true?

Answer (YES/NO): NO